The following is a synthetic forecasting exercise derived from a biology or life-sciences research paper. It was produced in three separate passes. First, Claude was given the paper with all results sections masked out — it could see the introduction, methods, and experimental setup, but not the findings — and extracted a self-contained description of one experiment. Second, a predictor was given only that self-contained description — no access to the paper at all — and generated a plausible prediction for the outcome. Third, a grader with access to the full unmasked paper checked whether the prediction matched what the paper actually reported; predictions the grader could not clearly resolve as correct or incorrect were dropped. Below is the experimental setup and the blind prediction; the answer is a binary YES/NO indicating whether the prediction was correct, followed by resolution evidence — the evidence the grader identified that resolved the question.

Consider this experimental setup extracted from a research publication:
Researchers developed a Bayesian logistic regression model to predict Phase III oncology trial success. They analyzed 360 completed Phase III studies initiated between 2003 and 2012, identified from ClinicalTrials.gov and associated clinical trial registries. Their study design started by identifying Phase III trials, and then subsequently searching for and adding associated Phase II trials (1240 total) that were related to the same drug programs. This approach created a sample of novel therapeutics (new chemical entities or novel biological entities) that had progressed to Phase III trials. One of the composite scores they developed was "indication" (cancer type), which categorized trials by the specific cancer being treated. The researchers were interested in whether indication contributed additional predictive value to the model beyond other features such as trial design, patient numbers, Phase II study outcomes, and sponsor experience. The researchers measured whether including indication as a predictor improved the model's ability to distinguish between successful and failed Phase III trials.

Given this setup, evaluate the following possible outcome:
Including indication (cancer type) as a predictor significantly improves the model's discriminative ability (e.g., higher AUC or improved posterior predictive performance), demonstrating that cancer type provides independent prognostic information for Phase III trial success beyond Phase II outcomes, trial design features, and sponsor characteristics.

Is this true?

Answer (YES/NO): NO